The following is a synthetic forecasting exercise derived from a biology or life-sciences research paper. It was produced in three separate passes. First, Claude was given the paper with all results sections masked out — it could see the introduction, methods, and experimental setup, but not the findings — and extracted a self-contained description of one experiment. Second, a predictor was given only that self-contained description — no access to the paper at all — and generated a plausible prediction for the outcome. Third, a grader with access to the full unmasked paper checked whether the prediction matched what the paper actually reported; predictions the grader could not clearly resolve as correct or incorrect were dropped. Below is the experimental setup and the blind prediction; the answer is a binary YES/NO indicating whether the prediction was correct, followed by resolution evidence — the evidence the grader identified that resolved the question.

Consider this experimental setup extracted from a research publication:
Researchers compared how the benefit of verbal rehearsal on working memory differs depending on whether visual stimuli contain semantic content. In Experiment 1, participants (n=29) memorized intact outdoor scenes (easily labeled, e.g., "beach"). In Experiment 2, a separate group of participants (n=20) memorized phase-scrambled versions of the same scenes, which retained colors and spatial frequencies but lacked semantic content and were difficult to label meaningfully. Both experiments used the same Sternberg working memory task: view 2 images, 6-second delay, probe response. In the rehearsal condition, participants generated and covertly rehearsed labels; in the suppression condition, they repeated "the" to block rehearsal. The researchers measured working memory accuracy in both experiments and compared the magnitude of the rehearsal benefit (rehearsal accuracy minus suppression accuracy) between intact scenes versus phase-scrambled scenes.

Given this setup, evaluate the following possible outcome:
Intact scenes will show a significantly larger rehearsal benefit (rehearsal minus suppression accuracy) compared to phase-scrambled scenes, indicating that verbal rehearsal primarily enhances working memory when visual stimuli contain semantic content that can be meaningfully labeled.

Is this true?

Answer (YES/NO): NO